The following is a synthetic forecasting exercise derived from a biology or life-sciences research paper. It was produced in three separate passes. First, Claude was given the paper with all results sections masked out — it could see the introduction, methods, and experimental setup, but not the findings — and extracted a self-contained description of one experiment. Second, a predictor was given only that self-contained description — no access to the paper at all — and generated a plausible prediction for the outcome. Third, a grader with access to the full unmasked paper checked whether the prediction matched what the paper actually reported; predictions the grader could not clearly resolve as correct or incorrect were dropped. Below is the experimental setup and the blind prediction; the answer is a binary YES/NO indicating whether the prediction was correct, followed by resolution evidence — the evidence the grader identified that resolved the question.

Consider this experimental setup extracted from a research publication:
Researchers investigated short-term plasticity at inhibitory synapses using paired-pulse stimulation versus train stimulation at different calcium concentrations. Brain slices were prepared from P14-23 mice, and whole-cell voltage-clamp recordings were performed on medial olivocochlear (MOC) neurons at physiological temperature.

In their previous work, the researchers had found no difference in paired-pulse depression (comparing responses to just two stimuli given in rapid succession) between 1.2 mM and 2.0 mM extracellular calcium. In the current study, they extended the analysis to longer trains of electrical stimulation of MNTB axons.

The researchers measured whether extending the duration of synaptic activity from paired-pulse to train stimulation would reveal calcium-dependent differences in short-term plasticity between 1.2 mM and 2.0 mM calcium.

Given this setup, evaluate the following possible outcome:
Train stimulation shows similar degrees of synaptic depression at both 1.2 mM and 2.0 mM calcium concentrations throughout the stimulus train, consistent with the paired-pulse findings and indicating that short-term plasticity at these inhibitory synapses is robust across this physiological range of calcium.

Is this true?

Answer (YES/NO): NO